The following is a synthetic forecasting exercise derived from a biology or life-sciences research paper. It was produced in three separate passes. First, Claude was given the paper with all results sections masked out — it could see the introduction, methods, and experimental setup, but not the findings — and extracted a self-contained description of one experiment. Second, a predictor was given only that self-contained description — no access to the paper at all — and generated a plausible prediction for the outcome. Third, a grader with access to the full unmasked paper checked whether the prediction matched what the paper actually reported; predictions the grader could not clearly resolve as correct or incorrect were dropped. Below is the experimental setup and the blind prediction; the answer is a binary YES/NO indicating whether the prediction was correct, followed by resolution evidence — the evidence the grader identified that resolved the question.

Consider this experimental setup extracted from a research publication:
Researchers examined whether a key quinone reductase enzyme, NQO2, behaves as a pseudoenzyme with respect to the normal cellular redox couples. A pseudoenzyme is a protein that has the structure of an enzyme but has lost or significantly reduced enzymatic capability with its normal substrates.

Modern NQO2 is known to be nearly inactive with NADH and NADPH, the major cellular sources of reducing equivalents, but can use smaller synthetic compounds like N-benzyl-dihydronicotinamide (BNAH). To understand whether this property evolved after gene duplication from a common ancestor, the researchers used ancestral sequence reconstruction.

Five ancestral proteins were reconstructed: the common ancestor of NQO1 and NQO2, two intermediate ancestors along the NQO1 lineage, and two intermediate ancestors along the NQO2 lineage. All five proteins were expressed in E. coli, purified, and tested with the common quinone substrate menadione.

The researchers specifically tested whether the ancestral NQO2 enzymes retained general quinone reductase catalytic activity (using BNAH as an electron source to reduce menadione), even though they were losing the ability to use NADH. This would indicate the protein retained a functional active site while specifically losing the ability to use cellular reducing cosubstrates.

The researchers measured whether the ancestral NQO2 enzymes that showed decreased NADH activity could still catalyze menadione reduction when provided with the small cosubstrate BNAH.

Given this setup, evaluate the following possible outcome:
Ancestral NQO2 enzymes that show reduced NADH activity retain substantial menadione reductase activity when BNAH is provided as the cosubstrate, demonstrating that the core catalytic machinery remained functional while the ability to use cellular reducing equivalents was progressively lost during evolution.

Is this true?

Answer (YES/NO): YES